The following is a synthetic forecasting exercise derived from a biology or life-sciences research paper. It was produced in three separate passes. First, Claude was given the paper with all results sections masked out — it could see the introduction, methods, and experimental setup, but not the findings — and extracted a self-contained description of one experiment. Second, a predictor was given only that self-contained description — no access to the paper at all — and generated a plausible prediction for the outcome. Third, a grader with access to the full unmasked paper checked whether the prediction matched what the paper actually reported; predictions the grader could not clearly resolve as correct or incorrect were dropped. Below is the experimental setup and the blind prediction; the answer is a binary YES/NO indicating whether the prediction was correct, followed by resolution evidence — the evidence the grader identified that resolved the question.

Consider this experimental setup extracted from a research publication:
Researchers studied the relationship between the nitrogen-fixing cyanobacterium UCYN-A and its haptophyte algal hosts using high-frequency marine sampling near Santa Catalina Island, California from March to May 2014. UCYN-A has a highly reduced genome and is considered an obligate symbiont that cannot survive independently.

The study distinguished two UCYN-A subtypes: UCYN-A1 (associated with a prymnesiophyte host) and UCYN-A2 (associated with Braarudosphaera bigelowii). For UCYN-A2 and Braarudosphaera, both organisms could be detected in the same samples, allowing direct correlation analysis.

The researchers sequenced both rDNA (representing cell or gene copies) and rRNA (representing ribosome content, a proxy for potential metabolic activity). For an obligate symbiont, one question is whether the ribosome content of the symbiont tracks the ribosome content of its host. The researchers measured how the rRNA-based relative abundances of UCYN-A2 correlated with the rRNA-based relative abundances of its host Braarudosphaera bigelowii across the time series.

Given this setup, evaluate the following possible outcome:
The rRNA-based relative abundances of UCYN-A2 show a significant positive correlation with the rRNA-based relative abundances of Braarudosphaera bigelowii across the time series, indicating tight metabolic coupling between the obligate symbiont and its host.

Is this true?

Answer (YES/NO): YES